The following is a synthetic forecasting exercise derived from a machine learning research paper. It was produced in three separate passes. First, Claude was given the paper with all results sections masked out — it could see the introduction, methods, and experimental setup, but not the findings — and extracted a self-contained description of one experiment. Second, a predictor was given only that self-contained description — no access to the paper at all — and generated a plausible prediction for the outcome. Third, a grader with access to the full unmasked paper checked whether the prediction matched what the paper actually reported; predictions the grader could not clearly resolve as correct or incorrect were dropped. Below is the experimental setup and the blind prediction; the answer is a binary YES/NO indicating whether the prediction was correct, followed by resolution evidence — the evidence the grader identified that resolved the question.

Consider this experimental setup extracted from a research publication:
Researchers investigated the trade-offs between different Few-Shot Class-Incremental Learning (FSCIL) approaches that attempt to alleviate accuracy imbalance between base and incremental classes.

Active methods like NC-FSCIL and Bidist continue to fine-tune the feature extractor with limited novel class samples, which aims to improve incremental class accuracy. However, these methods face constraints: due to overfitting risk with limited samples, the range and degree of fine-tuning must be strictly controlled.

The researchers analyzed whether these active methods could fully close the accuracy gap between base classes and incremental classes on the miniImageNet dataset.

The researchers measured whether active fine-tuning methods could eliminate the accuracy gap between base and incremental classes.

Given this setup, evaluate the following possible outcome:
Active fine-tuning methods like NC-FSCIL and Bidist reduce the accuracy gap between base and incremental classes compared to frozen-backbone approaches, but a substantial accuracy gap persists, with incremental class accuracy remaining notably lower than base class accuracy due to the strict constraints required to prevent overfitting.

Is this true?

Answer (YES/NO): YES